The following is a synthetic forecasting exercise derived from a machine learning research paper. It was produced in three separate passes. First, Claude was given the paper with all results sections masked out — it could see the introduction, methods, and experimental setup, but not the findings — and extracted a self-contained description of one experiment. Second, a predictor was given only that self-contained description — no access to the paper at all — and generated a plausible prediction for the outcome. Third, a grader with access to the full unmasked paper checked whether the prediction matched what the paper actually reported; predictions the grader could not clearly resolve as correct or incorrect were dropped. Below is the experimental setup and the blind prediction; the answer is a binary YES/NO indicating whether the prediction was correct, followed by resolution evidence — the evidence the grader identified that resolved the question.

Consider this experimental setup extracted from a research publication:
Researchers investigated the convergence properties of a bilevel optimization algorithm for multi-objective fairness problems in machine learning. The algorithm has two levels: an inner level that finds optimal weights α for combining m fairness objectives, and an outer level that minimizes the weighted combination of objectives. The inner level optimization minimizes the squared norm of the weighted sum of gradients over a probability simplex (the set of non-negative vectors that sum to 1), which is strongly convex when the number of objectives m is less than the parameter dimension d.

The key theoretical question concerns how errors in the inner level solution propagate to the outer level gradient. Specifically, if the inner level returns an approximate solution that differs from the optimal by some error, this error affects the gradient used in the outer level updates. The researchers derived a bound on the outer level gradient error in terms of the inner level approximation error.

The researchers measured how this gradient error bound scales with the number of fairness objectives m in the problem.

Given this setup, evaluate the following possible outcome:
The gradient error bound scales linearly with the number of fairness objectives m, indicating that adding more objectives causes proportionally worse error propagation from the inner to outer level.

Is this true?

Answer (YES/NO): NO